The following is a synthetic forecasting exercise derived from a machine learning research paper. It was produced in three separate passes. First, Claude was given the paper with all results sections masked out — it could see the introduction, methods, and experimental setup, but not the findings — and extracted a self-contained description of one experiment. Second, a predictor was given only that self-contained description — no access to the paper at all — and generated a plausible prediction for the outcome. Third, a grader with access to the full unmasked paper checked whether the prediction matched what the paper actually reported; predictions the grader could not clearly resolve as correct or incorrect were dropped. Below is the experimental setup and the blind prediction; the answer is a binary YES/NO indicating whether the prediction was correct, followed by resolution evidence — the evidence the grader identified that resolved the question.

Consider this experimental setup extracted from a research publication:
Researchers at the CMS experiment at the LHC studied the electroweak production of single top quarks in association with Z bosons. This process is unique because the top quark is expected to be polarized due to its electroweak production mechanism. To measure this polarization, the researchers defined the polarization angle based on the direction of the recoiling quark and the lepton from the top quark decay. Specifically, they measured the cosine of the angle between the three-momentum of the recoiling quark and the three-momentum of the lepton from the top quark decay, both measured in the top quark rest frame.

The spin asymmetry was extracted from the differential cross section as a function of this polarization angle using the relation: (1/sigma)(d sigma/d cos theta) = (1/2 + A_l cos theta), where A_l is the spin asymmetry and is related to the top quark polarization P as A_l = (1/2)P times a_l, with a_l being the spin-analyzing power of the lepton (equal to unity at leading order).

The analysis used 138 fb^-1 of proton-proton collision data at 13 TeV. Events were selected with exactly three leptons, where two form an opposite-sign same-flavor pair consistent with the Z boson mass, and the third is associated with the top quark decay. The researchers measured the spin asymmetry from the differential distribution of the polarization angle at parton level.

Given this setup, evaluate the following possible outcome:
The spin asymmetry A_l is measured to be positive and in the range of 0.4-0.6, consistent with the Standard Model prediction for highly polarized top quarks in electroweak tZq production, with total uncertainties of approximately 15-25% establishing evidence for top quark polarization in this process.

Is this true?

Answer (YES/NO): NO